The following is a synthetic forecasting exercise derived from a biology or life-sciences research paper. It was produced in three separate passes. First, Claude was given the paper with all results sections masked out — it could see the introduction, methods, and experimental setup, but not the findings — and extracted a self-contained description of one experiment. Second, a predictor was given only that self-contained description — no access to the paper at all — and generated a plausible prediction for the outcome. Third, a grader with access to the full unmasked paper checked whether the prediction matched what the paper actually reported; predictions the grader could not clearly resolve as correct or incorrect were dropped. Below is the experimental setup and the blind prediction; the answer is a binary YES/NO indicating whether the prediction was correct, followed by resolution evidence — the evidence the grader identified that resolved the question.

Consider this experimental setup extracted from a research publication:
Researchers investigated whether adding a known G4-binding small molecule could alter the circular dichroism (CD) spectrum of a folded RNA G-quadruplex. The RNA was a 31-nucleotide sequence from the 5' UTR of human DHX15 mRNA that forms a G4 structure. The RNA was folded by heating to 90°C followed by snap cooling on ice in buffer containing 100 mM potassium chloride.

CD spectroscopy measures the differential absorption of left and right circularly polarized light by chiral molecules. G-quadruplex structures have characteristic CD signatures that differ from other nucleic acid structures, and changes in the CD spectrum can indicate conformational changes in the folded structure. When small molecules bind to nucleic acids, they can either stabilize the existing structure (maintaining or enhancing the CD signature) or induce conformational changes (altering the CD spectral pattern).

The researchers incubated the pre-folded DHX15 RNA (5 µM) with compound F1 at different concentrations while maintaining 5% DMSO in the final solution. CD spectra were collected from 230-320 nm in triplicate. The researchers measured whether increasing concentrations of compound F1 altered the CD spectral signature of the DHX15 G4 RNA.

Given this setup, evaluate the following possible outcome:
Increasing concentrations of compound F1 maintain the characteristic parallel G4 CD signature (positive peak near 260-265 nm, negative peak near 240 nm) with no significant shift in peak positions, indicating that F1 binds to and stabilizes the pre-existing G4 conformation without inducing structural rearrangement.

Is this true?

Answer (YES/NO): NO